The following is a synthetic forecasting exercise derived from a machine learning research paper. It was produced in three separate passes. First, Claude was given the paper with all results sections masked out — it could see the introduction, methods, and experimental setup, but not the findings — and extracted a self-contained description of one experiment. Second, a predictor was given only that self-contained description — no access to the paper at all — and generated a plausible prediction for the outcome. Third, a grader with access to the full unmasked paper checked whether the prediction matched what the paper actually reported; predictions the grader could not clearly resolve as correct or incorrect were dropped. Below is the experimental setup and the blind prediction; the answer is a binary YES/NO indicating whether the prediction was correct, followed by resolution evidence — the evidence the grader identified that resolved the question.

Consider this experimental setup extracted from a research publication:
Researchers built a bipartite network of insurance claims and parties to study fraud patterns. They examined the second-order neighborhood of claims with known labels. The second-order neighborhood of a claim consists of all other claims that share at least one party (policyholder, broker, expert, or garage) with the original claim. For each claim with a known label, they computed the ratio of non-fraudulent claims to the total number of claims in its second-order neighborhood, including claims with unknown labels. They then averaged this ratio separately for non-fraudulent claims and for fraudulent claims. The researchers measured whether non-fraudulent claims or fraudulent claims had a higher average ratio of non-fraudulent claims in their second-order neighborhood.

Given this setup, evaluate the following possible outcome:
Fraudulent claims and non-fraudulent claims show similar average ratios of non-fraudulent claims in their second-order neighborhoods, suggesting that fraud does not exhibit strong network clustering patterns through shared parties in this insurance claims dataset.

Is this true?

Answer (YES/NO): NO